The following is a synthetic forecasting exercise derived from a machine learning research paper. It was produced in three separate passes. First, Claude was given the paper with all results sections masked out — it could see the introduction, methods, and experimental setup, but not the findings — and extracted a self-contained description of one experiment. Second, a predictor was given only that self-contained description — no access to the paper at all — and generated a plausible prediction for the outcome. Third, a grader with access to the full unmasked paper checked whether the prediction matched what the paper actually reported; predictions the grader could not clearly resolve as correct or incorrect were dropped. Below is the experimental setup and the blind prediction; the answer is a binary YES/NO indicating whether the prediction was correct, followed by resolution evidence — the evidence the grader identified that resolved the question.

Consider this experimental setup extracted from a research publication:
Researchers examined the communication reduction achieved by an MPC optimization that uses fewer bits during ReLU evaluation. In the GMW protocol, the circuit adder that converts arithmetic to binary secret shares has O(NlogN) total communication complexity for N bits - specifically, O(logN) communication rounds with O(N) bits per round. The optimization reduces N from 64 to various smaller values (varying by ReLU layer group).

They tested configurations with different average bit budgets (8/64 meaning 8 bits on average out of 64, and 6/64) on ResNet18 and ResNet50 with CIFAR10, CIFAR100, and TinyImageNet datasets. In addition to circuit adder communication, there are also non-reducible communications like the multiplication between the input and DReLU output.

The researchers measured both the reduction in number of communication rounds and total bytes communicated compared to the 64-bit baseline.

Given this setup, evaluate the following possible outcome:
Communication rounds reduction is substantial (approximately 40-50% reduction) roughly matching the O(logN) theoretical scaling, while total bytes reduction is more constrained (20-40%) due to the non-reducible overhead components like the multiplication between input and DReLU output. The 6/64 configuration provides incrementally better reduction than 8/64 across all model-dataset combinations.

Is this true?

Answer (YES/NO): NO